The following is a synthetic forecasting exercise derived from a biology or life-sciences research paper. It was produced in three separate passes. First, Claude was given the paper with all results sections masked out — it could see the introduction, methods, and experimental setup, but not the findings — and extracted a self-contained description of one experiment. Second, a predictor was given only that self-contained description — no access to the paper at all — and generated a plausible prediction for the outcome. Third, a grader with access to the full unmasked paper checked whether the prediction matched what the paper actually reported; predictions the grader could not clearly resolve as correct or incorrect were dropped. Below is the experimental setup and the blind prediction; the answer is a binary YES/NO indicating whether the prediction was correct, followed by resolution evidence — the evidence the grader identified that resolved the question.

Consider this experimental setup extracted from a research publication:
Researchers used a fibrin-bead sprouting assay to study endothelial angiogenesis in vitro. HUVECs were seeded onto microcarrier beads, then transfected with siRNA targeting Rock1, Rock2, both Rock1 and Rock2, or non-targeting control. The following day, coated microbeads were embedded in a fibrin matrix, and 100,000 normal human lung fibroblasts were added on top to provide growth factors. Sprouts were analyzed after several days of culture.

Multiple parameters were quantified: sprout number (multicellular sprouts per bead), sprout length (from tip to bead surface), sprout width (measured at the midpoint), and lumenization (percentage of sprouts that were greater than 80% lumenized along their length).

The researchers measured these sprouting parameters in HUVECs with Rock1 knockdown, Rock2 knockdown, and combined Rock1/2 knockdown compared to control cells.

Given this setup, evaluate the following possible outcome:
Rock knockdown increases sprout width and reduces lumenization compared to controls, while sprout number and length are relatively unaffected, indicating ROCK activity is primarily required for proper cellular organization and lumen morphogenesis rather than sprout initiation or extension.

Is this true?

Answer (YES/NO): NO